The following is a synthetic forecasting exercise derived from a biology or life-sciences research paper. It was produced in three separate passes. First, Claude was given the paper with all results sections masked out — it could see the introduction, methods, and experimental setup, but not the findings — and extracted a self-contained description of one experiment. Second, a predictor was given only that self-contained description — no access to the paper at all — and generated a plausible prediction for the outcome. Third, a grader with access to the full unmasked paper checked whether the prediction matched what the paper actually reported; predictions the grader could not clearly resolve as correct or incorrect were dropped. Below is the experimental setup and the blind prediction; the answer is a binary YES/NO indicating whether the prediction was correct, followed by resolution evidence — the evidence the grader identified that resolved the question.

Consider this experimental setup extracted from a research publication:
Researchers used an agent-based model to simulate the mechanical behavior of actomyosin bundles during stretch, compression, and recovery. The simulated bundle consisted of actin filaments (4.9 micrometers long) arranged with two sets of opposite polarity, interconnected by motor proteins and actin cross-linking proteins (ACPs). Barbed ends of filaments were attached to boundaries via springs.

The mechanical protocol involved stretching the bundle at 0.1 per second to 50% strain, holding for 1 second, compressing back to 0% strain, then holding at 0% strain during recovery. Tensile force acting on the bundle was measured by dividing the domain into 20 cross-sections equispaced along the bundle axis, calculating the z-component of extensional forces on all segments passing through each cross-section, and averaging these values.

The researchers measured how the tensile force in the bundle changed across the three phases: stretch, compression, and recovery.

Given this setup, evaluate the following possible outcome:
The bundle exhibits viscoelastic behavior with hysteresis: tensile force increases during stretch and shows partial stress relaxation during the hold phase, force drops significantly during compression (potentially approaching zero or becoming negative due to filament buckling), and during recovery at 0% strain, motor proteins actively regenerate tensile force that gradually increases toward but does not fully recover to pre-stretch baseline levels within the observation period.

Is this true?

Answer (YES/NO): NO